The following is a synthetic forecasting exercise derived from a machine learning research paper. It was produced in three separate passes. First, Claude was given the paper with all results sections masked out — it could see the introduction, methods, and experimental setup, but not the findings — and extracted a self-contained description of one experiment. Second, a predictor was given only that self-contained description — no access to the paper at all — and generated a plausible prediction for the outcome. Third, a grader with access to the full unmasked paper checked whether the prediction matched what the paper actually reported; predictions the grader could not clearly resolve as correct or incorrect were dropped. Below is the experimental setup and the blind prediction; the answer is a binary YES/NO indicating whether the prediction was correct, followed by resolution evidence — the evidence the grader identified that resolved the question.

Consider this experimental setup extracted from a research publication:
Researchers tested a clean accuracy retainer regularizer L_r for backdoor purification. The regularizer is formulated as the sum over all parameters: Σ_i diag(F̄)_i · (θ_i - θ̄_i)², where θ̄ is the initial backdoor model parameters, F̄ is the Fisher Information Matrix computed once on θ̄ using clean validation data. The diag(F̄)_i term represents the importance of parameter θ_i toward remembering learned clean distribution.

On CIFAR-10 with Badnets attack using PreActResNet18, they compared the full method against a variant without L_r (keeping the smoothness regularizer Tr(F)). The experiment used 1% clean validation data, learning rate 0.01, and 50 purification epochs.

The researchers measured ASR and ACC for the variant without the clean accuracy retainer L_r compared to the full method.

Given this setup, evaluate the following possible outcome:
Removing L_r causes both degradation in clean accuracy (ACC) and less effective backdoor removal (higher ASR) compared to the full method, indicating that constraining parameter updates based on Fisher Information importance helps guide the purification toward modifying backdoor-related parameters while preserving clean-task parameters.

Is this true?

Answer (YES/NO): NO